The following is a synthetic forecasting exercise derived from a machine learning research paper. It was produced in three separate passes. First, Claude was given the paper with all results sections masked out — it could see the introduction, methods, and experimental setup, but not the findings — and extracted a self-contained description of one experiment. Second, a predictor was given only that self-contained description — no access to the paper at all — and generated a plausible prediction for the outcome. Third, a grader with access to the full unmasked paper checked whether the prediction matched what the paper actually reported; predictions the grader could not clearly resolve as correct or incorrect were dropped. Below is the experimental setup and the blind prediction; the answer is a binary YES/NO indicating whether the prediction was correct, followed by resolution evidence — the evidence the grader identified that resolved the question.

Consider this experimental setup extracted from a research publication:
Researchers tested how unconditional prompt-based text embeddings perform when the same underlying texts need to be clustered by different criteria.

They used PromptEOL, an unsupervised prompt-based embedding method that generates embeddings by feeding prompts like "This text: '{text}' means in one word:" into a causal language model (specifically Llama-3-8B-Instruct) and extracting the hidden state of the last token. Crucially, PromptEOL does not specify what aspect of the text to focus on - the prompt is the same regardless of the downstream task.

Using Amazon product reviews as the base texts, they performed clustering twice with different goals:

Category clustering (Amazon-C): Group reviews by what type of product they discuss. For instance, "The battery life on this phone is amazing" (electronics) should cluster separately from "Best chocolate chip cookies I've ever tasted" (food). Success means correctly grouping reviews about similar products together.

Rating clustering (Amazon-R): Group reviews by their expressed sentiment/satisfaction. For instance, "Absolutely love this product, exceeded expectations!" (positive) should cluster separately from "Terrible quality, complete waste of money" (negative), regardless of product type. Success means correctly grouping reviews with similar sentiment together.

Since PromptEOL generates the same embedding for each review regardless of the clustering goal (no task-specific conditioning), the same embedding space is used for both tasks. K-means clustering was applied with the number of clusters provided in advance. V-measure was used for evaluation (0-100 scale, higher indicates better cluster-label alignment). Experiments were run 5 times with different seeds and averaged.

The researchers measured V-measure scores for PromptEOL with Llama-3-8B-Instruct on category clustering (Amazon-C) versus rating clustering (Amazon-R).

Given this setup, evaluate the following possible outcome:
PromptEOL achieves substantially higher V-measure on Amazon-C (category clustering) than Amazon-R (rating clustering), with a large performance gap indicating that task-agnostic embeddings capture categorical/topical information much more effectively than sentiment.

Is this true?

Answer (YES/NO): NO